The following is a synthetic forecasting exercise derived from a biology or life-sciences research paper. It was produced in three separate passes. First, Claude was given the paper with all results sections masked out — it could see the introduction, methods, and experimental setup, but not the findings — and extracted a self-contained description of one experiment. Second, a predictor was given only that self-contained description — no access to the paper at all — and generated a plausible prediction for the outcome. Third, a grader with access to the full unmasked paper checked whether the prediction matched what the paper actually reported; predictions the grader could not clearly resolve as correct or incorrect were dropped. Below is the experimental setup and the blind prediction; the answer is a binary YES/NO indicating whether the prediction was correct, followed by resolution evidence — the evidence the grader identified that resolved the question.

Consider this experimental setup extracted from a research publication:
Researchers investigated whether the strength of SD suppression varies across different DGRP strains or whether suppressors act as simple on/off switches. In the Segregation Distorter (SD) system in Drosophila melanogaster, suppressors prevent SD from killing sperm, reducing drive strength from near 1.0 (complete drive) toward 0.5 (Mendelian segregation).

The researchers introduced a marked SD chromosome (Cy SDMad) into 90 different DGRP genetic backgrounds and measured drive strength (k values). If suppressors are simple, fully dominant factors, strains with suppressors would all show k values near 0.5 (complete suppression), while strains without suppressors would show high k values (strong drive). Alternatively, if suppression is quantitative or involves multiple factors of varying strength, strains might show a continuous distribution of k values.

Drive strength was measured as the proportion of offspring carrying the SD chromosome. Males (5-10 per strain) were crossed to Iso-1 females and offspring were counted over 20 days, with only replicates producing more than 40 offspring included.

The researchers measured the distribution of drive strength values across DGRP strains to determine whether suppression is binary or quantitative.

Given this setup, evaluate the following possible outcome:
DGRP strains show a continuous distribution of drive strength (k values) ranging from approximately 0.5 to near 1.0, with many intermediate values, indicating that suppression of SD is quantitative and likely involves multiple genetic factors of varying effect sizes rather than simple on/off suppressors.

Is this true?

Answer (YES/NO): YES